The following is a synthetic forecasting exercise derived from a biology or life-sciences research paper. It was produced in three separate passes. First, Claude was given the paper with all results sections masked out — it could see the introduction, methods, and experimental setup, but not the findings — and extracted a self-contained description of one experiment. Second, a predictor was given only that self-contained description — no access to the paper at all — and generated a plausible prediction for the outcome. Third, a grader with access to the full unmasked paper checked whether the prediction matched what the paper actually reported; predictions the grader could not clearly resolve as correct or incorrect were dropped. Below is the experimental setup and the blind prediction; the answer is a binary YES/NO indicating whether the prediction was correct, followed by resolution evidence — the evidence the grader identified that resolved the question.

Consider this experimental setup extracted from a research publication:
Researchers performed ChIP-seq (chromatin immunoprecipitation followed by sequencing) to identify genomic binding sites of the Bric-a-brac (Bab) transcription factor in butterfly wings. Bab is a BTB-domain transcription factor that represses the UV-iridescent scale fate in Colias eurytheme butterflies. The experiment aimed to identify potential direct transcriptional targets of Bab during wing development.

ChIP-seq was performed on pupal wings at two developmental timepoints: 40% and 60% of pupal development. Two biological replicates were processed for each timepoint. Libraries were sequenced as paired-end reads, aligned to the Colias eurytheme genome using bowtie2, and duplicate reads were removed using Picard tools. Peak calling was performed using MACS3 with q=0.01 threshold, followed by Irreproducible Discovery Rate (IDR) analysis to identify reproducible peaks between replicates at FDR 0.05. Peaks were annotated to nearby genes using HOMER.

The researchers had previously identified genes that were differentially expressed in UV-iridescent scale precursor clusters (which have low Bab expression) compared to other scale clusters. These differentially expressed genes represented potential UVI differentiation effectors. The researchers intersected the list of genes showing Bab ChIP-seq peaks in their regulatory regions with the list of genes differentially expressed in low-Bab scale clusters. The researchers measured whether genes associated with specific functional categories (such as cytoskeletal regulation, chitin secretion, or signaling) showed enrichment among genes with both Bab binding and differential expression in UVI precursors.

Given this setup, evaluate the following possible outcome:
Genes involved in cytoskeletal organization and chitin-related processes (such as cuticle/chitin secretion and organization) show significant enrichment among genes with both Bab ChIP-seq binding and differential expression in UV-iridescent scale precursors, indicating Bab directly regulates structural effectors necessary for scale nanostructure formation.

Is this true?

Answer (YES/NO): YES